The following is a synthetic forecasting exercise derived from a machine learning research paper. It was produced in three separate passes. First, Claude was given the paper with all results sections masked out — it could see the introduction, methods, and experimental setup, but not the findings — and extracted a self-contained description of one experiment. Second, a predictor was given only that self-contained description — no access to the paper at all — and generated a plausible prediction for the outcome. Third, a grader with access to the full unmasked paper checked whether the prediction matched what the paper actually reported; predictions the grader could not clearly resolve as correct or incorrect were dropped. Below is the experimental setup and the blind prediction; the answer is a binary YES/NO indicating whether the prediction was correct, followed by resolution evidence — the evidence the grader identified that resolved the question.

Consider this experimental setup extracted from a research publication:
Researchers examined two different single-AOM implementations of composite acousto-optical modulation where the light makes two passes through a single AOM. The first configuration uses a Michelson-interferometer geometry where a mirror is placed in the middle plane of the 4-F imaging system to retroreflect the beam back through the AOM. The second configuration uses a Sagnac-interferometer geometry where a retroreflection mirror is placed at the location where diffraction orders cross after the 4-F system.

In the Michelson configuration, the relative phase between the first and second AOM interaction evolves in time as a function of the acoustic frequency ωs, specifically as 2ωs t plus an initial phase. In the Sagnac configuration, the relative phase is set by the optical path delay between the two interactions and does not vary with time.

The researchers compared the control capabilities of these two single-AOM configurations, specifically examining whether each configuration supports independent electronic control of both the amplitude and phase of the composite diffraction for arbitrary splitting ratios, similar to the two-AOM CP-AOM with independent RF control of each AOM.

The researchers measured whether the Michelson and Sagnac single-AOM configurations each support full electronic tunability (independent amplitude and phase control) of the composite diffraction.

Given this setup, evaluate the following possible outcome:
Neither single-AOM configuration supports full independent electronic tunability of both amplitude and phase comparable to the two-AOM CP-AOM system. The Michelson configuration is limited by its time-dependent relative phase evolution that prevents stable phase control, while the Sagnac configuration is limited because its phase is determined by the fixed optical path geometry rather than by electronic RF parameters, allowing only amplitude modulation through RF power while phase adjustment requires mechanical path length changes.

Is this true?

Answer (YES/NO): YES